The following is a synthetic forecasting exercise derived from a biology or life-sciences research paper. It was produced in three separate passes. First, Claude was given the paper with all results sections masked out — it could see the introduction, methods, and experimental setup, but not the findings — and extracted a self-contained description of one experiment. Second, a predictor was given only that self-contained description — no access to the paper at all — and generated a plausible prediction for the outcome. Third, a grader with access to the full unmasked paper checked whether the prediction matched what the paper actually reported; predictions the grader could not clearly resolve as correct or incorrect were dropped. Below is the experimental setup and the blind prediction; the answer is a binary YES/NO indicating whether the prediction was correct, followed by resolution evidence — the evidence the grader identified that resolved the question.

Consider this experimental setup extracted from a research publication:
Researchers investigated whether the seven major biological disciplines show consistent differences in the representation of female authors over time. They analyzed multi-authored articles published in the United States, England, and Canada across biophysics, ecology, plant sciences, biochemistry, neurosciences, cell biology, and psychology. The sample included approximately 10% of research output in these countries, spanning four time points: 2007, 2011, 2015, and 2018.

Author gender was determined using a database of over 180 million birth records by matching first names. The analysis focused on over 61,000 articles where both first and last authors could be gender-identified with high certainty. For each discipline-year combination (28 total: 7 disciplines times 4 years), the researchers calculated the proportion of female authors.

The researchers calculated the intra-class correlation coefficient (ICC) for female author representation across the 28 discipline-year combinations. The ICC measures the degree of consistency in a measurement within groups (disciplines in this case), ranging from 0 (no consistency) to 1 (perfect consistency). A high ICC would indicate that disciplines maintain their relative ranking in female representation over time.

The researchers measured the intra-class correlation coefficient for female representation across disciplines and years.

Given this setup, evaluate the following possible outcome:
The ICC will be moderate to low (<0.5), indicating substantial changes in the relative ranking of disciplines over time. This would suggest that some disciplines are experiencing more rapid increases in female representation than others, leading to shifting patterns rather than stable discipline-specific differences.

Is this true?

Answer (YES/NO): NO